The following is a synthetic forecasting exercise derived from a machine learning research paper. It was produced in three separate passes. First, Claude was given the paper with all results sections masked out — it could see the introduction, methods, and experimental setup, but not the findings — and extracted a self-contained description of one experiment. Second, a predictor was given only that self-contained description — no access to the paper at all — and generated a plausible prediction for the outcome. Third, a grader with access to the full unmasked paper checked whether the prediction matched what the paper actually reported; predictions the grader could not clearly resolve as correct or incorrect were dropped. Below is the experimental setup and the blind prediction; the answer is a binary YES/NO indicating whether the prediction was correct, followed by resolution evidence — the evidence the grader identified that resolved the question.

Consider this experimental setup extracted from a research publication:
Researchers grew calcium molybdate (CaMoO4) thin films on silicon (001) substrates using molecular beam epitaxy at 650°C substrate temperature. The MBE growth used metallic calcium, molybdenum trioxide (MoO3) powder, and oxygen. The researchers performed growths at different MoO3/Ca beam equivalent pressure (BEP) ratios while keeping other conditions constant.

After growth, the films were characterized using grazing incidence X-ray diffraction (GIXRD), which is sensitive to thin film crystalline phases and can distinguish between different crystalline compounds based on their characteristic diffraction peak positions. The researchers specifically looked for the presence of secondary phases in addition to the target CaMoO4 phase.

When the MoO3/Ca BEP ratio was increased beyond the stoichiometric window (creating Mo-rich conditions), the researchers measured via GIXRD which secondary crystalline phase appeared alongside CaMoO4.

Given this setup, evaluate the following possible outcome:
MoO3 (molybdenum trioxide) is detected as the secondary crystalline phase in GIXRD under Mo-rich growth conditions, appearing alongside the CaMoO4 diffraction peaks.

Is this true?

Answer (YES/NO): NO